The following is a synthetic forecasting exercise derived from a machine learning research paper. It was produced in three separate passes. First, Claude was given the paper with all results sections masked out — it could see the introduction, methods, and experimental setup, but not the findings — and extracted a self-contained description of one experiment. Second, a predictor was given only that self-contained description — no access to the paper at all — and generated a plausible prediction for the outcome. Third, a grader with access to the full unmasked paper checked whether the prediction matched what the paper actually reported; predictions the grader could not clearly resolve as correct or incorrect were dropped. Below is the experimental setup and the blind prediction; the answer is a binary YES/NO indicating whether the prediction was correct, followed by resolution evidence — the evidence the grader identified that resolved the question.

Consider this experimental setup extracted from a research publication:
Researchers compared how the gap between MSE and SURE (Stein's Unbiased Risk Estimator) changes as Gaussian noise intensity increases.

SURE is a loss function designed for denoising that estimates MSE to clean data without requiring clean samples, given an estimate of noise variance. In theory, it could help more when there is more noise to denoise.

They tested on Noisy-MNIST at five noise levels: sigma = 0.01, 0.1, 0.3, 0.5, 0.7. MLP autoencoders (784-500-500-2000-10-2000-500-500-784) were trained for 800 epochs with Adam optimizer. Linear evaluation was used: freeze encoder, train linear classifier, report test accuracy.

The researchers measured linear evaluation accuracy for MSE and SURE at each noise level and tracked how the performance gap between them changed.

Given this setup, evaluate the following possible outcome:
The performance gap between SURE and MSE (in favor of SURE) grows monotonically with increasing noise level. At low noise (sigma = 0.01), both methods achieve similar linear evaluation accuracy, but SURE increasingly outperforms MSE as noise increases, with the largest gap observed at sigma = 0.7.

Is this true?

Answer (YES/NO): NO